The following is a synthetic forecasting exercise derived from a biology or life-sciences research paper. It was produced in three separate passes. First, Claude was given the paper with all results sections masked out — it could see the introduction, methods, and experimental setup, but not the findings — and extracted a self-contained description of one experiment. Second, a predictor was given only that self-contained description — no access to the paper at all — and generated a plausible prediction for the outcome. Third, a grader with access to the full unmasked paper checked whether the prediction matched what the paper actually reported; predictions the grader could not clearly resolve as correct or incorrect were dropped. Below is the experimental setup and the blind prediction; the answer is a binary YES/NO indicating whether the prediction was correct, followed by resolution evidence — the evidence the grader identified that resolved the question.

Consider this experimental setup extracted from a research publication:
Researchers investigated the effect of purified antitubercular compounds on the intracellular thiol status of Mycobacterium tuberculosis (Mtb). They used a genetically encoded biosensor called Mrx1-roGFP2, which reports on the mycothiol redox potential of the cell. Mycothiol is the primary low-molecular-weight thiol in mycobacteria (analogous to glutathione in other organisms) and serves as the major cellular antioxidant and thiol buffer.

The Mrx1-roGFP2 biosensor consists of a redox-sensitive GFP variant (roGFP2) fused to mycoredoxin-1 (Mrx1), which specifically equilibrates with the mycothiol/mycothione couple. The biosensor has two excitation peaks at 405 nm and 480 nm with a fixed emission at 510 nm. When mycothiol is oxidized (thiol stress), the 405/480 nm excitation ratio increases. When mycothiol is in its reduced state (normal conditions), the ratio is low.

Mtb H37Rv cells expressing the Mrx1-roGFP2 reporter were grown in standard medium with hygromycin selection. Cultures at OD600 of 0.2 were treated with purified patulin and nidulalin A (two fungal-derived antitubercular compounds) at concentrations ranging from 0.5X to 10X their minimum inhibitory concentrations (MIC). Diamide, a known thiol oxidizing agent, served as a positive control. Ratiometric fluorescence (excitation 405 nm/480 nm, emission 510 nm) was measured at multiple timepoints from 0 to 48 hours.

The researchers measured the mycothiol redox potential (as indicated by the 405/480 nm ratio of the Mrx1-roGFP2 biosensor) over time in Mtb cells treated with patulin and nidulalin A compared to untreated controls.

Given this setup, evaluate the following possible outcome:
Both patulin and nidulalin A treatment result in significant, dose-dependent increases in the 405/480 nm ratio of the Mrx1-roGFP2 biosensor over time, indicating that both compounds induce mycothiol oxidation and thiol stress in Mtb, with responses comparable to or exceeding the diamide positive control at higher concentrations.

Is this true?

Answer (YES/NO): YES